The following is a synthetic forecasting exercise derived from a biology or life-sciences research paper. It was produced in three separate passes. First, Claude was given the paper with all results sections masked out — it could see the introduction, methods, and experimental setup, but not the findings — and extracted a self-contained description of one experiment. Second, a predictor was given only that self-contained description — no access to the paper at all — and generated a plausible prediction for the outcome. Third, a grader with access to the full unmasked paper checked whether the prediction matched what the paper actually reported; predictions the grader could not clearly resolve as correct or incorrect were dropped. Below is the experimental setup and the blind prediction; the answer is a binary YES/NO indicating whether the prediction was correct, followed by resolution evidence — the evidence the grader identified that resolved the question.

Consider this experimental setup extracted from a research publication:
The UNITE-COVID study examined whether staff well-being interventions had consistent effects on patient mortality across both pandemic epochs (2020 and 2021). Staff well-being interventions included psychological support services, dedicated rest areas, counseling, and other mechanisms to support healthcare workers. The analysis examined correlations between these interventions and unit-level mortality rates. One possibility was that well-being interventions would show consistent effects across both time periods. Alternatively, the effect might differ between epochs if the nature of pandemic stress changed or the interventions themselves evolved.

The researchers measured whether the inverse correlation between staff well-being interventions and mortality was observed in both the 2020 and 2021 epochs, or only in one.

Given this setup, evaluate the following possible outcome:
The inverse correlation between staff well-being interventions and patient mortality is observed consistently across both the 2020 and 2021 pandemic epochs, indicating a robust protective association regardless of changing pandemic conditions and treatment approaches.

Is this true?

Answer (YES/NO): YES